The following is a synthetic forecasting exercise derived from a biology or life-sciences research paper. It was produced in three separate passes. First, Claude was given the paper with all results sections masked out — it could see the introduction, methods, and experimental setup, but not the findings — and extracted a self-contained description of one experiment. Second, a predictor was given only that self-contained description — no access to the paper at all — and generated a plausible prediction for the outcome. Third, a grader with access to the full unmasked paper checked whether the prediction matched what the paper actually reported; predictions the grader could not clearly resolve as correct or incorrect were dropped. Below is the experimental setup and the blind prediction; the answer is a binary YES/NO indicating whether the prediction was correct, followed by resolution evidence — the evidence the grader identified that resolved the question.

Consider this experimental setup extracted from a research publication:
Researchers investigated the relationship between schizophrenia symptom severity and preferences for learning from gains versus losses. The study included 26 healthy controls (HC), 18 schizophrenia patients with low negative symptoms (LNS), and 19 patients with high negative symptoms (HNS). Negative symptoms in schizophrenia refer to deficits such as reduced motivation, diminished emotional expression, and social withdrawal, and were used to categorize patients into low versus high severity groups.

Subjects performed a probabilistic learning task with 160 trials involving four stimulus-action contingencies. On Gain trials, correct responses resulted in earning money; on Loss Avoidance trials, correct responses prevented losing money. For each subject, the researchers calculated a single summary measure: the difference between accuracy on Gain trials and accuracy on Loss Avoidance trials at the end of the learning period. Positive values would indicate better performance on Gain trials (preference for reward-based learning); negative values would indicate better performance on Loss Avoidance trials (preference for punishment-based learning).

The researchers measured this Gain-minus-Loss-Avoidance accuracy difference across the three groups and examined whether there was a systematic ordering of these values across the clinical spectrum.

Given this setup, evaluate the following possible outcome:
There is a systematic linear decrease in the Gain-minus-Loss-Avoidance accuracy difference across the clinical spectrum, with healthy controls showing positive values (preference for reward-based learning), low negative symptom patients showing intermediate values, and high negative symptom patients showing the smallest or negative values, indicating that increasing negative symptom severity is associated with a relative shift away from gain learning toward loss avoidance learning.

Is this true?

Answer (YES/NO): YES